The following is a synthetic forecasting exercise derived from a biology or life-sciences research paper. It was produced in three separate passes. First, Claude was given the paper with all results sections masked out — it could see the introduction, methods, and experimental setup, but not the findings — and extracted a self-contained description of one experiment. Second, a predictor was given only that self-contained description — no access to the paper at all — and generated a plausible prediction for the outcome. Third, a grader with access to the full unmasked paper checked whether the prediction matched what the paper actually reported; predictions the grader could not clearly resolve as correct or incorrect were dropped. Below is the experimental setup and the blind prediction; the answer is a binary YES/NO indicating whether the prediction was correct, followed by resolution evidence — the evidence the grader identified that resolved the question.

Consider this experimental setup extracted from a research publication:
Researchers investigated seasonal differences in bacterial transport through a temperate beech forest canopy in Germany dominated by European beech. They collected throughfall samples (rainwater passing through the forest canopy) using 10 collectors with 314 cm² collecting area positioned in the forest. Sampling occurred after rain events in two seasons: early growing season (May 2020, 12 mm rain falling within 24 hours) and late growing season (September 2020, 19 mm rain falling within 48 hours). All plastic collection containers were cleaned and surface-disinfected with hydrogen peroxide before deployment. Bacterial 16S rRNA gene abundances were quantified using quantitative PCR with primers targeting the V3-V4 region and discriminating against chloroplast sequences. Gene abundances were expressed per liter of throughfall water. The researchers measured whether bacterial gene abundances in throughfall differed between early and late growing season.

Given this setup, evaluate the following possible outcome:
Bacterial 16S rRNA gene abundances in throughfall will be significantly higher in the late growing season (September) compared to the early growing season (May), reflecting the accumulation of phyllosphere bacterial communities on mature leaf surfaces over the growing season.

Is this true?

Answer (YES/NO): NO